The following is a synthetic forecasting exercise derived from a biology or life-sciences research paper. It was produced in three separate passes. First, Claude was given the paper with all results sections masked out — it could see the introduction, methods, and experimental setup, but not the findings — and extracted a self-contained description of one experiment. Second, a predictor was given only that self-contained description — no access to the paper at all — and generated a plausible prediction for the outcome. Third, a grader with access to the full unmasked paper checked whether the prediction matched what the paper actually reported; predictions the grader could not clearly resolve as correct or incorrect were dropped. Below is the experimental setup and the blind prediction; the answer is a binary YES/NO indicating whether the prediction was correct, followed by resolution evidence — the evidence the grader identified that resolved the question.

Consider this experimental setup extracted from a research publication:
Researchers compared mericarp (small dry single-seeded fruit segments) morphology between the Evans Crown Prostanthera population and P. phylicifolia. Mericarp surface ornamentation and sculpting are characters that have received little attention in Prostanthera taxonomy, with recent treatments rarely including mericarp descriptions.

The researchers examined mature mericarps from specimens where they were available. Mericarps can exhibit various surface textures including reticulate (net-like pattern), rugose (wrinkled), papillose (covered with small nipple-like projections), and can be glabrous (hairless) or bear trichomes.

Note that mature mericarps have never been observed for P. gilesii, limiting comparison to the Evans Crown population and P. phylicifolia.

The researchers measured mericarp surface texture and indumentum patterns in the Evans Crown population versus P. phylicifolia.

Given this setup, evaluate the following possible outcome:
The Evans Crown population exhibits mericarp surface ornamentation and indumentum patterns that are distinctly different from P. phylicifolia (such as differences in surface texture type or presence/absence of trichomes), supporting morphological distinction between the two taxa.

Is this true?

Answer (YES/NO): YES